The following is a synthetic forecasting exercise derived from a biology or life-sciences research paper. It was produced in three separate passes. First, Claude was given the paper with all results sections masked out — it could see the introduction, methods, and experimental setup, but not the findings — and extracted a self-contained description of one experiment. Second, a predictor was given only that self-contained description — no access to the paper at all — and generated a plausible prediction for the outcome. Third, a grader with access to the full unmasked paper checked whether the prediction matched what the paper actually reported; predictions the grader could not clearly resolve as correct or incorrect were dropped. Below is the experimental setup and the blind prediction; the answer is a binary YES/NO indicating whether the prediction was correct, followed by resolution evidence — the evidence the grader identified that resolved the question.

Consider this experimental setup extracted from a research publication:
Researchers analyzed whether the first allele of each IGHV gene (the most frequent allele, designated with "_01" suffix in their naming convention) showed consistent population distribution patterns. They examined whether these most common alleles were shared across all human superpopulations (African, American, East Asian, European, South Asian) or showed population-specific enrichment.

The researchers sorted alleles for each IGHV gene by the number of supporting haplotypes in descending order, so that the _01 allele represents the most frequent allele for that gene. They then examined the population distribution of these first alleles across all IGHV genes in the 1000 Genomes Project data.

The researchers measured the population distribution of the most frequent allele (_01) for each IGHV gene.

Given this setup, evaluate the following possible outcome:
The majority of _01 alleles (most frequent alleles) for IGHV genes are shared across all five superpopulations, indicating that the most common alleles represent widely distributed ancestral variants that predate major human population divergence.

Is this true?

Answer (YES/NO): YES